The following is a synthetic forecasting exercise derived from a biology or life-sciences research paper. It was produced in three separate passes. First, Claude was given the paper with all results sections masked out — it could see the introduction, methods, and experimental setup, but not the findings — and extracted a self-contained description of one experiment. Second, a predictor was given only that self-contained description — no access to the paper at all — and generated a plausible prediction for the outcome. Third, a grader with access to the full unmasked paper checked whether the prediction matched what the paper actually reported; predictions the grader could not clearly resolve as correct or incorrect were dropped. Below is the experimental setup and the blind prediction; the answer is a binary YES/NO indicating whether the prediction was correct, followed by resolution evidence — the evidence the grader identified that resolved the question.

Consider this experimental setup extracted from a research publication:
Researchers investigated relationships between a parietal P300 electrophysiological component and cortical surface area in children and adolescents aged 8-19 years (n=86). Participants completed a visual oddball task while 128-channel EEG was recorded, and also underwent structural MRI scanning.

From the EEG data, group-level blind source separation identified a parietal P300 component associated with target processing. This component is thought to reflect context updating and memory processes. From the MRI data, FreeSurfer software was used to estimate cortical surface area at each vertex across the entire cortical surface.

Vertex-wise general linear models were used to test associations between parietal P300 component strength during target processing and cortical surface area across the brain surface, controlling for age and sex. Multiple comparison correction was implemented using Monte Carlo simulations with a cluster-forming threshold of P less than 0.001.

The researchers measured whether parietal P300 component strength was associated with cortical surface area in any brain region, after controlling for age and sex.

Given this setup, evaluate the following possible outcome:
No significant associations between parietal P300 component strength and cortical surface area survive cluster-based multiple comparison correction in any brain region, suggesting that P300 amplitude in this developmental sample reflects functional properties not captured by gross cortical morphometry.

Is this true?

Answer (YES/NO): NO